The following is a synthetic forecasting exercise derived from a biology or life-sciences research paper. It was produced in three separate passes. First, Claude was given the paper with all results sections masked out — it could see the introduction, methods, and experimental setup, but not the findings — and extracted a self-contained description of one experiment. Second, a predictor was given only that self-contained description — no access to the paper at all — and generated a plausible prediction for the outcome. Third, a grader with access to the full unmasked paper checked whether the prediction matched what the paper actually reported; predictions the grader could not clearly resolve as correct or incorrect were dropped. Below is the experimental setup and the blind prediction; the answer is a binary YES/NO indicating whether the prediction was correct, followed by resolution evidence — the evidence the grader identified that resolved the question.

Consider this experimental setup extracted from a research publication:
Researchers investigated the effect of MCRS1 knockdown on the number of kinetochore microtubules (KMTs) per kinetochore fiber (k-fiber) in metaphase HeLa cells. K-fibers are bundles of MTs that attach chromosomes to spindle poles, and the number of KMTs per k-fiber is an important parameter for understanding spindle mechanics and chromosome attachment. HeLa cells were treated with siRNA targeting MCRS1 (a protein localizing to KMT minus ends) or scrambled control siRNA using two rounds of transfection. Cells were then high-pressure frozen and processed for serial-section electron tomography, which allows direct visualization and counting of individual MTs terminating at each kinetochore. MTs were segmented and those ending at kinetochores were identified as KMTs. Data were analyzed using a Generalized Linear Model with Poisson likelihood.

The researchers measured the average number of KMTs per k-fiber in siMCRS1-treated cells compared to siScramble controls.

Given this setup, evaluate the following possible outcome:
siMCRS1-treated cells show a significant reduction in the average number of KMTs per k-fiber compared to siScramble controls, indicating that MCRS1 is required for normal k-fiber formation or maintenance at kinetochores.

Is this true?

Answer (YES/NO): YES